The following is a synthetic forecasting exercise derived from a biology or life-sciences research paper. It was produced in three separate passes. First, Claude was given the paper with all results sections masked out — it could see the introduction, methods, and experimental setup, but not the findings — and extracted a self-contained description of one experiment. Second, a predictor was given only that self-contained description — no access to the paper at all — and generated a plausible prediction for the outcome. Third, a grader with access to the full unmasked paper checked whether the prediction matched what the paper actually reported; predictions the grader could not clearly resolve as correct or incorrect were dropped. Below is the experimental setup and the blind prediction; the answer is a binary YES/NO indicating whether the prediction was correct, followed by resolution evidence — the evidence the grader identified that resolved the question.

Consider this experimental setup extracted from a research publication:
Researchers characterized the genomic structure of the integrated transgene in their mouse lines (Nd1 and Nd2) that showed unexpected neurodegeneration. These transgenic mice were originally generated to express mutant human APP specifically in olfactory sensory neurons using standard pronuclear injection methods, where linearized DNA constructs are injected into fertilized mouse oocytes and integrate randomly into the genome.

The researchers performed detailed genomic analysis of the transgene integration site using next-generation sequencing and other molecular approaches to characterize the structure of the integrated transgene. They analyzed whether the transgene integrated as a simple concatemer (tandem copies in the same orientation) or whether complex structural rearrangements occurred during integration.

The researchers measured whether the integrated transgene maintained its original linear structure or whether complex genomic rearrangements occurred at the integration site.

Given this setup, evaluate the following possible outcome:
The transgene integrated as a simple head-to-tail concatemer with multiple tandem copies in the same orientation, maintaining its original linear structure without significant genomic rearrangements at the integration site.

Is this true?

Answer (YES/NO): NO